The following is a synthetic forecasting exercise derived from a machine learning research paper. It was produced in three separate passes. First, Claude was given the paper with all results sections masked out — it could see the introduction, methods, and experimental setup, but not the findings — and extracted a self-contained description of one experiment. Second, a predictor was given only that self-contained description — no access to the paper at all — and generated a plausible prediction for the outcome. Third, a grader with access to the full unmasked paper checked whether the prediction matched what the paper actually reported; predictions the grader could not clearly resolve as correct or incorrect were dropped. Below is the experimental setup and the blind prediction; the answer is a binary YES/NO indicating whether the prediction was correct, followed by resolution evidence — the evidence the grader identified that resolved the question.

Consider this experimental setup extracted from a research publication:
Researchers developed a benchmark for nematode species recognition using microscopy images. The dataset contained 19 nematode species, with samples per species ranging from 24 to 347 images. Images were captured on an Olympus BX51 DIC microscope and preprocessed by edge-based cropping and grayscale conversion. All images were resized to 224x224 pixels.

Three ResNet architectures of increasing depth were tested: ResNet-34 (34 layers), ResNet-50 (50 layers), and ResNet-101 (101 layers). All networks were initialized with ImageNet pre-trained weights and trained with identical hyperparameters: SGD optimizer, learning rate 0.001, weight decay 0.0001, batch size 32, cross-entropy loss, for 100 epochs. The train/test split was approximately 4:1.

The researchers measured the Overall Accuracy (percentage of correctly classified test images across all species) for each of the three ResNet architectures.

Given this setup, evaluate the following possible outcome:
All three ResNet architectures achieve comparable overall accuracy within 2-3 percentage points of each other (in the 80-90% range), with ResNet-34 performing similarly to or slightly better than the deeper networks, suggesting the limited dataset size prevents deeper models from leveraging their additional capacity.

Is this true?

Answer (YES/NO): NO